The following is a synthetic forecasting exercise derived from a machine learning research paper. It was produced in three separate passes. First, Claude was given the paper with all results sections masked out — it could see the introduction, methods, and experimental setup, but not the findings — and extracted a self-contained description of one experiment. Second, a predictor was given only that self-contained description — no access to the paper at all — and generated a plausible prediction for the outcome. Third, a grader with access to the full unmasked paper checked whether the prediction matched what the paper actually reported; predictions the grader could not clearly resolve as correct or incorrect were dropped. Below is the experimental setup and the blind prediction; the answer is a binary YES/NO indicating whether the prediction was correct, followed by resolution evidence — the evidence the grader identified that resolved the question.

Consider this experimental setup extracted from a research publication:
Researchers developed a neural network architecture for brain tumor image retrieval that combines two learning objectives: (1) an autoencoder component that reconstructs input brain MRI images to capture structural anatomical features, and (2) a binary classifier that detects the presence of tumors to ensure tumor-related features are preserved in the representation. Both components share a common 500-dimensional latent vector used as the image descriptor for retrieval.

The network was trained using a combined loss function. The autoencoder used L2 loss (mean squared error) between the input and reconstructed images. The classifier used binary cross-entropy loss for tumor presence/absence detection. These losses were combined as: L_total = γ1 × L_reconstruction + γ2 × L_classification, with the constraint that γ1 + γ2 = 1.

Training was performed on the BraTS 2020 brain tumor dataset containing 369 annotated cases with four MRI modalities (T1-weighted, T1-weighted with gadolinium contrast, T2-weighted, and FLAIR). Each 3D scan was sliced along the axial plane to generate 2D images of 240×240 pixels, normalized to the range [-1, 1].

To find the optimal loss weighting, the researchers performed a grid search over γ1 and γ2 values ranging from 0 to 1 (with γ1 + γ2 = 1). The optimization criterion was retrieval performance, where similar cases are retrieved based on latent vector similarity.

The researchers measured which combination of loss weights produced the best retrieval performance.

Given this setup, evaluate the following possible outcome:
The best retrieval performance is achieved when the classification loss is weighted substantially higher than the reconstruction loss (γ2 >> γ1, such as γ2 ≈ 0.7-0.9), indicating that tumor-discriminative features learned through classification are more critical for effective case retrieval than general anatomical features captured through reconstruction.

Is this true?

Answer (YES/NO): YES